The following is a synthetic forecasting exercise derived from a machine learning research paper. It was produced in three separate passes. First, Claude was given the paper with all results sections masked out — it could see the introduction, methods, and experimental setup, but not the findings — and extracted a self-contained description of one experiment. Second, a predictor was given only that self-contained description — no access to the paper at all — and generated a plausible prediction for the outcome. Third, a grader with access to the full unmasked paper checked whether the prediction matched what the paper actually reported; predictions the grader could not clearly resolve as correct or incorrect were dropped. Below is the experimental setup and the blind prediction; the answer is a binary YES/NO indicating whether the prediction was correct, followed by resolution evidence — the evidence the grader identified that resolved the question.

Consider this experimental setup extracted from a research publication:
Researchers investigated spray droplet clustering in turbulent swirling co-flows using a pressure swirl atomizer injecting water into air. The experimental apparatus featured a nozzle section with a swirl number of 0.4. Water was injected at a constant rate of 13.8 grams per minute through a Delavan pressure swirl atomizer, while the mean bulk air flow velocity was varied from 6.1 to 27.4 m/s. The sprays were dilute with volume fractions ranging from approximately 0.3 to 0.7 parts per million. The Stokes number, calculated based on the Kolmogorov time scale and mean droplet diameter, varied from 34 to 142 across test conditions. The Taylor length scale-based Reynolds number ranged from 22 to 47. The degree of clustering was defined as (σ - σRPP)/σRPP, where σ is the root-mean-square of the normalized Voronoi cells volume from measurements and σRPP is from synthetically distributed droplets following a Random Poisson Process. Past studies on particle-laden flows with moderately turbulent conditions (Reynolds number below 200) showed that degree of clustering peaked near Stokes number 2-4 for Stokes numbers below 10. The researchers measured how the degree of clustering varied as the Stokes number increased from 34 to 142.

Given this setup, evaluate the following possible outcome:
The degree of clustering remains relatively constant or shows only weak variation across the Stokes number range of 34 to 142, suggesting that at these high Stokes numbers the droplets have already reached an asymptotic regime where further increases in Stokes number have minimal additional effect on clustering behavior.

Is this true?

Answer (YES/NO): YES